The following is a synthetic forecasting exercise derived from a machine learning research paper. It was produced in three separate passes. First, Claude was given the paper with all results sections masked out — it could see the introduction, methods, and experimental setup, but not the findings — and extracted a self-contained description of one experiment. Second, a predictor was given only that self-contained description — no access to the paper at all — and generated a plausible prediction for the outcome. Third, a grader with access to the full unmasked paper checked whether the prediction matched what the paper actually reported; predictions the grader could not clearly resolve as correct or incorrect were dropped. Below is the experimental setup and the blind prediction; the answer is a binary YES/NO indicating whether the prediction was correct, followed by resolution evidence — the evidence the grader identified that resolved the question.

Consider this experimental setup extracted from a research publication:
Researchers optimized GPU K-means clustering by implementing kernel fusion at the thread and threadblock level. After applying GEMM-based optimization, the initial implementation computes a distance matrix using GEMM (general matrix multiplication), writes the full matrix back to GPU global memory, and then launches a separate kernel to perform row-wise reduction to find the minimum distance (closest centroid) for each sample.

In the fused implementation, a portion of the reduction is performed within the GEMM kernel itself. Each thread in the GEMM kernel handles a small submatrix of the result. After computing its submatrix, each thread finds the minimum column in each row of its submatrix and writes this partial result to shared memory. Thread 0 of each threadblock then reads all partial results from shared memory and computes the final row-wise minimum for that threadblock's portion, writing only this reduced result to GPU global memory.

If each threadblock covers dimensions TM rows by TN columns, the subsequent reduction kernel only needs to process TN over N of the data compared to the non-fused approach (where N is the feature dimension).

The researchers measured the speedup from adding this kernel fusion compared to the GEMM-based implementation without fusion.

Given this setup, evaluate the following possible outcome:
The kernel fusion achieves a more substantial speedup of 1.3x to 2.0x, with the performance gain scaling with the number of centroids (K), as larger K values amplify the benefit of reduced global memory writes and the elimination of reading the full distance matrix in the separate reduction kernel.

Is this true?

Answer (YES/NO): NO